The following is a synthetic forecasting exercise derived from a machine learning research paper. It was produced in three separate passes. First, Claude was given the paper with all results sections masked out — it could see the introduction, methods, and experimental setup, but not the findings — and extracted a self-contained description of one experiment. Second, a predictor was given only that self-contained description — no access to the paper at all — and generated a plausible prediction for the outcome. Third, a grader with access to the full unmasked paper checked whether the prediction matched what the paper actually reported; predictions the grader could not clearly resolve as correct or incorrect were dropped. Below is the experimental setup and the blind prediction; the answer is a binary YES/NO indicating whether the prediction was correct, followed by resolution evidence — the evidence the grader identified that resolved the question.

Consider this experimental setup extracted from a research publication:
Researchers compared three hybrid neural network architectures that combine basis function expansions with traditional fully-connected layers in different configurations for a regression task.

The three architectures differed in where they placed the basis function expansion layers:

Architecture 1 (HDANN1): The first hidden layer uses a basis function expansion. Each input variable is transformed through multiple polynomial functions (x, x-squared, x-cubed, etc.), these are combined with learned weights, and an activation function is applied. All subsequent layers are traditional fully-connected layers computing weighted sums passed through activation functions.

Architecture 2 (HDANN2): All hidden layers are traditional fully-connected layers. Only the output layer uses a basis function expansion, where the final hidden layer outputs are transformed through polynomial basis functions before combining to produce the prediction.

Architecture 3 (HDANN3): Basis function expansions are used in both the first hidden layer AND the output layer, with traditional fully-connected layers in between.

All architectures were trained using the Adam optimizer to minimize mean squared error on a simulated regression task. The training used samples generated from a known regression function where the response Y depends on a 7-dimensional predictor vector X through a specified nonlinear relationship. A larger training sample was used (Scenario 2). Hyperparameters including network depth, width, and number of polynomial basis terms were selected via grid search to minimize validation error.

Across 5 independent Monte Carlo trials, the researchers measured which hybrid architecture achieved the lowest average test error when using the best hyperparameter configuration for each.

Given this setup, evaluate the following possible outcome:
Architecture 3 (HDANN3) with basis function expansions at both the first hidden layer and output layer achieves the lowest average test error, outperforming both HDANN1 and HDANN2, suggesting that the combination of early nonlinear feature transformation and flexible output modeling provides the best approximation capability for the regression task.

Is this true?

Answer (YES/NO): NO